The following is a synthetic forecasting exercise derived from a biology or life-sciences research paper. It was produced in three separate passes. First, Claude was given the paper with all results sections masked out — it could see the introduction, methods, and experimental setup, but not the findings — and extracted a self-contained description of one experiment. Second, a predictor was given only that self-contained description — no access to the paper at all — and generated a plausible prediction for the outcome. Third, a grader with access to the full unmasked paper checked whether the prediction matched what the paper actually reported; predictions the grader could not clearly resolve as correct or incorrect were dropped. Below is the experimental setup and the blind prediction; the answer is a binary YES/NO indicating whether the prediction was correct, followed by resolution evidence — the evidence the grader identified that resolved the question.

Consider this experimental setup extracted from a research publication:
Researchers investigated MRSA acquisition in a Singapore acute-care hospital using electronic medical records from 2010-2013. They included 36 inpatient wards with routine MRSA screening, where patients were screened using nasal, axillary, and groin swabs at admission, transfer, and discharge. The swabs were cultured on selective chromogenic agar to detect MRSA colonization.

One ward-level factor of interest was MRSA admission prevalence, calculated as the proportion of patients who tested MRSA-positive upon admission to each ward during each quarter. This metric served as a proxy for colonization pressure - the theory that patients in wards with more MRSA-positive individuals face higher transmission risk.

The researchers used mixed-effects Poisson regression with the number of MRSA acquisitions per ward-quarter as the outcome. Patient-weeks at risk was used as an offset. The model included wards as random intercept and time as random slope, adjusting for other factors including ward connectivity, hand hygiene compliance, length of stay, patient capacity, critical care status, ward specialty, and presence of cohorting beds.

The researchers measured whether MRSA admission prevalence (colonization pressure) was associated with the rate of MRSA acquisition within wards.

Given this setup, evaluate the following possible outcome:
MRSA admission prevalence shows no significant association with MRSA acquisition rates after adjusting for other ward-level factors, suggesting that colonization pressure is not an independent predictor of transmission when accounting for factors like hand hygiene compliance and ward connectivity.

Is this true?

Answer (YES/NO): NO